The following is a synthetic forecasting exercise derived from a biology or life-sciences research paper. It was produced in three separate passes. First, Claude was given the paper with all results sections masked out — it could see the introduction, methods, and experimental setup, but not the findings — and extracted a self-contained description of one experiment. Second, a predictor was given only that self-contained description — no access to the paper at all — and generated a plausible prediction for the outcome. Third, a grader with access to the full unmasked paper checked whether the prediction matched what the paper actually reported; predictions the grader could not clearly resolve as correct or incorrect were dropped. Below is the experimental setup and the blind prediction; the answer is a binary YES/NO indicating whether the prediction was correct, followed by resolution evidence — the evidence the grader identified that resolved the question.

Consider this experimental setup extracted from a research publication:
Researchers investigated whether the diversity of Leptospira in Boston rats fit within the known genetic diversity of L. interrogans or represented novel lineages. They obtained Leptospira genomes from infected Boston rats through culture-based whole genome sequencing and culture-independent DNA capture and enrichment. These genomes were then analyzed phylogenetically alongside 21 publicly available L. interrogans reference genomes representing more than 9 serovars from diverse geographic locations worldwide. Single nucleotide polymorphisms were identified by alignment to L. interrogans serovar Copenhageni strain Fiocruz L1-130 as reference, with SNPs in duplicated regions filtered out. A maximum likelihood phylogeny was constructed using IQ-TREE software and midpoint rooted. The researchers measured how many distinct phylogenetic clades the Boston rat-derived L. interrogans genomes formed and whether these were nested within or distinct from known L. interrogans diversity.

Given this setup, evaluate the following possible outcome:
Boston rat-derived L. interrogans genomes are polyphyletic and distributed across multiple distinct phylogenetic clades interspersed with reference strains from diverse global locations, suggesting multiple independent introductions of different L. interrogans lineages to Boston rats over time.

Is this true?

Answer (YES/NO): NO